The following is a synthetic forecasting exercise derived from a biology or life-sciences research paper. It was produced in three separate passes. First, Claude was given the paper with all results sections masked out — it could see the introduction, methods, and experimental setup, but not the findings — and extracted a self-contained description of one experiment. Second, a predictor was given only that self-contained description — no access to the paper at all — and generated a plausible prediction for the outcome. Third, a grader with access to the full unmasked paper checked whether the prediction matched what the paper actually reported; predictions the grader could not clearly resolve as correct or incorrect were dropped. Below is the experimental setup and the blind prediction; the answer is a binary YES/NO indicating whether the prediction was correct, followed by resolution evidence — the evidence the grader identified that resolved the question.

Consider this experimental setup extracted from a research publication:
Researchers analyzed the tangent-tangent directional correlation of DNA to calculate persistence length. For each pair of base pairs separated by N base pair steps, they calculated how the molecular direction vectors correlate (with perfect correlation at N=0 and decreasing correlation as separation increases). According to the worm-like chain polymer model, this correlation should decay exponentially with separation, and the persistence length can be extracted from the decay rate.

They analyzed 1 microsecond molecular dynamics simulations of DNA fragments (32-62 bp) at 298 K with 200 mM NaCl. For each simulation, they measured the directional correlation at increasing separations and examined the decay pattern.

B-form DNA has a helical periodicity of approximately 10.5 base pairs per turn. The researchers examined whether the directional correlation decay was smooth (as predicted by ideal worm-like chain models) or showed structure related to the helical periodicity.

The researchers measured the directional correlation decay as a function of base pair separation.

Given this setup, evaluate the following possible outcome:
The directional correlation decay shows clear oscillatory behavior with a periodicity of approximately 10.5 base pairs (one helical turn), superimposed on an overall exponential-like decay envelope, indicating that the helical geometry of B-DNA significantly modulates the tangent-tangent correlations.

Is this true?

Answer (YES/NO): YES